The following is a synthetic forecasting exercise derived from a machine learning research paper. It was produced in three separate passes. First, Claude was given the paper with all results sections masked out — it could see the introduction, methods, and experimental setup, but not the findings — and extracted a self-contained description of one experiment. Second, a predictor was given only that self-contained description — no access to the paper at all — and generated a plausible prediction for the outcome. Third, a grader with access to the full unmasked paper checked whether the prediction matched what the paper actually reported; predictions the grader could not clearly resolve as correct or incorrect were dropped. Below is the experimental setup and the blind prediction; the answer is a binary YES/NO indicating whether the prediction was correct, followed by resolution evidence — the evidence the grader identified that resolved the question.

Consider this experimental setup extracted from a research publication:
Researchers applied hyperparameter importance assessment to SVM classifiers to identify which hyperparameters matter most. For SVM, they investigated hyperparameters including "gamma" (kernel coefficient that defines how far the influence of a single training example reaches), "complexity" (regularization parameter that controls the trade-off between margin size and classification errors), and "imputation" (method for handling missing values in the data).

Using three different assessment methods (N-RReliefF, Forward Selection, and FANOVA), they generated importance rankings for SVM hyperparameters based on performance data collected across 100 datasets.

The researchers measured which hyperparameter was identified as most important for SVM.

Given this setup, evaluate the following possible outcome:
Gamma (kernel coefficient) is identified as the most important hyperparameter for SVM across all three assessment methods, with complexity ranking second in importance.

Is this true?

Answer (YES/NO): YES